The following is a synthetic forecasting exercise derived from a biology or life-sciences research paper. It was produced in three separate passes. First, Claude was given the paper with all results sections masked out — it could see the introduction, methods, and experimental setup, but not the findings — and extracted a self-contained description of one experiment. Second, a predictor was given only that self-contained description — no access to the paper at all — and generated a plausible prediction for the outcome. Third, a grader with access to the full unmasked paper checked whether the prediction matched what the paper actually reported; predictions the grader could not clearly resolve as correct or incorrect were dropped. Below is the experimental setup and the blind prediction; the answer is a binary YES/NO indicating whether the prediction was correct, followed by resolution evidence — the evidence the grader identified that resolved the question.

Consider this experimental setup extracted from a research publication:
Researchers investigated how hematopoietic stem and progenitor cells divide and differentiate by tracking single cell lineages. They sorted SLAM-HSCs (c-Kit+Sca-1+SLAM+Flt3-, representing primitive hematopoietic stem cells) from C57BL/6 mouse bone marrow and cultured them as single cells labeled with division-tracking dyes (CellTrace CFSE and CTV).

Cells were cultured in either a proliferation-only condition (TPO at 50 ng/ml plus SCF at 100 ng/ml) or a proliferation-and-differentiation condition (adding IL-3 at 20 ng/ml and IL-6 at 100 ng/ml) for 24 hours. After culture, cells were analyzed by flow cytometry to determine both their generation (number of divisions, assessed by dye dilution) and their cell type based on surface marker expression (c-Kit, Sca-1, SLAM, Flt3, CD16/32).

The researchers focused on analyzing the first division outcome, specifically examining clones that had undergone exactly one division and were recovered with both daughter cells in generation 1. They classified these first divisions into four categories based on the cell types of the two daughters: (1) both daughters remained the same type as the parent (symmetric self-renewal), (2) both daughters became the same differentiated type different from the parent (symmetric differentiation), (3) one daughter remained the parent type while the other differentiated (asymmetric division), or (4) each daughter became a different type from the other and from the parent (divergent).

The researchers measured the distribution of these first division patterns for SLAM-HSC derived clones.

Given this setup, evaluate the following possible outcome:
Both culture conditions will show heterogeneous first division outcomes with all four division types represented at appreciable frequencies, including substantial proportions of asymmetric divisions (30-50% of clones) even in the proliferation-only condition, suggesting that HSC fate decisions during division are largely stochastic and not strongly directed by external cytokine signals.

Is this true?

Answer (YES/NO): NO